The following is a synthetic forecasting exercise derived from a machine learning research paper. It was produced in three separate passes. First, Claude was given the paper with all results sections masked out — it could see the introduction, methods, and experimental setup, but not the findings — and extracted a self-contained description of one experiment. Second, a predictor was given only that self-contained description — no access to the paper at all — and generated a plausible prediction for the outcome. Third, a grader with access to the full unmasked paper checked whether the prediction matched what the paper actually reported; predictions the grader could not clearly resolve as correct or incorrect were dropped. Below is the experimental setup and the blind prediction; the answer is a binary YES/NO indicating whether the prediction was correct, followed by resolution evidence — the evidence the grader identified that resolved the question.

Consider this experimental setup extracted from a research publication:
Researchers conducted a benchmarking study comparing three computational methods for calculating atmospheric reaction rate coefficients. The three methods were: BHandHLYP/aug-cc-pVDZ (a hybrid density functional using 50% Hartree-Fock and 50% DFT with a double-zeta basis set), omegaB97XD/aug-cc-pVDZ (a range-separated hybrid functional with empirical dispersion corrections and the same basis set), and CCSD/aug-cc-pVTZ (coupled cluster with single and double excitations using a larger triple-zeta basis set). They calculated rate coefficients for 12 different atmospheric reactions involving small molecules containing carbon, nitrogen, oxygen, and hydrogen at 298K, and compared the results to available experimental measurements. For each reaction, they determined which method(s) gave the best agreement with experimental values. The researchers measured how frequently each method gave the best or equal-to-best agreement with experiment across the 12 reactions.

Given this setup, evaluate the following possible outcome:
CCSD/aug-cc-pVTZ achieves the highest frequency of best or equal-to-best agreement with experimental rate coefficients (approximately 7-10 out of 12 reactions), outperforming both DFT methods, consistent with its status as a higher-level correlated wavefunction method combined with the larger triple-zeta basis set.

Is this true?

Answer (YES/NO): NO